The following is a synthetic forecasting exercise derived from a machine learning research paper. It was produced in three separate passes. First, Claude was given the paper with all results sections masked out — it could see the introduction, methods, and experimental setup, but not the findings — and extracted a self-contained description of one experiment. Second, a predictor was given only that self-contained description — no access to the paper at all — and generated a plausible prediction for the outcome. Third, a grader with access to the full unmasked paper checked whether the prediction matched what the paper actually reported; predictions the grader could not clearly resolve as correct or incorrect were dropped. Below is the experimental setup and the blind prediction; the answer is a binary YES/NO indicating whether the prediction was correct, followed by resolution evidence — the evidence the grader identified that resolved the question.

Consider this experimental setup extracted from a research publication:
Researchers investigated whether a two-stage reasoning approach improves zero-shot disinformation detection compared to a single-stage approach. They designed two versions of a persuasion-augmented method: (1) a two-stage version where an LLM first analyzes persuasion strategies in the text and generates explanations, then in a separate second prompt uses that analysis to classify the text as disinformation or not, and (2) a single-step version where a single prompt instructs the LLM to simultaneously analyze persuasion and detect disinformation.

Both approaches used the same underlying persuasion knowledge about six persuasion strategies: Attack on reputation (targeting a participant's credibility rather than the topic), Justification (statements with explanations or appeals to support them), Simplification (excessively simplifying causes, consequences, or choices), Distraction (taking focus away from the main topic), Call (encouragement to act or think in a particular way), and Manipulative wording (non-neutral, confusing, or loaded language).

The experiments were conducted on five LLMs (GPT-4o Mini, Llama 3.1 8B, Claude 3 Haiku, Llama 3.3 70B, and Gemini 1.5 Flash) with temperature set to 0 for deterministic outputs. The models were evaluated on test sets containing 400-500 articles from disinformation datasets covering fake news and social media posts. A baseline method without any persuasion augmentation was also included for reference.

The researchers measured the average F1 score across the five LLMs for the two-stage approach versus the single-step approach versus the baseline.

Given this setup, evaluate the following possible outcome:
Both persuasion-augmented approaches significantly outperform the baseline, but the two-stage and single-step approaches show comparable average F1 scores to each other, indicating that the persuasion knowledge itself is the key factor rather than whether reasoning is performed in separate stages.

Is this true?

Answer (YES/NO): NO